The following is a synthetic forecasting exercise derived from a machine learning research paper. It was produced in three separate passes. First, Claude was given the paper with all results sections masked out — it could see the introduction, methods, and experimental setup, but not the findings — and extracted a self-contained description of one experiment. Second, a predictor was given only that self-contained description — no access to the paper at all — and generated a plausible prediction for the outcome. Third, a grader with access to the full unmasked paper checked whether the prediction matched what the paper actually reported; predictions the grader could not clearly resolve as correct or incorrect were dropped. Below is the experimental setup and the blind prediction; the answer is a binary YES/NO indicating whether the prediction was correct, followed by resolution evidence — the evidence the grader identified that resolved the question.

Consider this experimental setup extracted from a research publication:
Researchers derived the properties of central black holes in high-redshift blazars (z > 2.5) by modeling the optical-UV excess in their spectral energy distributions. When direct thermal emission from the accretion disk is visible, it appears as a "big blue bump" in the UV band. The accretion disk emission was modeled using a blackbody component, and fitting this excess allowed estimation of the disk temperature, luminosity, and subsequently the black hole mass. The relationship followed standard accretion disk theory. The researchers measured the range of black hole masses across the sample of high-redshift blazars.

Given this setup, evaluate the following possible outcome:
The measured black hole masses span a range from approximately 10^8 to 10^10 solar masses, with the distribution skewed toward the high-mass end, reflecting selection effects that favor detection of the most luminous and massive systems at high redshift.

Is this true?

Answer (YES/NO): NO